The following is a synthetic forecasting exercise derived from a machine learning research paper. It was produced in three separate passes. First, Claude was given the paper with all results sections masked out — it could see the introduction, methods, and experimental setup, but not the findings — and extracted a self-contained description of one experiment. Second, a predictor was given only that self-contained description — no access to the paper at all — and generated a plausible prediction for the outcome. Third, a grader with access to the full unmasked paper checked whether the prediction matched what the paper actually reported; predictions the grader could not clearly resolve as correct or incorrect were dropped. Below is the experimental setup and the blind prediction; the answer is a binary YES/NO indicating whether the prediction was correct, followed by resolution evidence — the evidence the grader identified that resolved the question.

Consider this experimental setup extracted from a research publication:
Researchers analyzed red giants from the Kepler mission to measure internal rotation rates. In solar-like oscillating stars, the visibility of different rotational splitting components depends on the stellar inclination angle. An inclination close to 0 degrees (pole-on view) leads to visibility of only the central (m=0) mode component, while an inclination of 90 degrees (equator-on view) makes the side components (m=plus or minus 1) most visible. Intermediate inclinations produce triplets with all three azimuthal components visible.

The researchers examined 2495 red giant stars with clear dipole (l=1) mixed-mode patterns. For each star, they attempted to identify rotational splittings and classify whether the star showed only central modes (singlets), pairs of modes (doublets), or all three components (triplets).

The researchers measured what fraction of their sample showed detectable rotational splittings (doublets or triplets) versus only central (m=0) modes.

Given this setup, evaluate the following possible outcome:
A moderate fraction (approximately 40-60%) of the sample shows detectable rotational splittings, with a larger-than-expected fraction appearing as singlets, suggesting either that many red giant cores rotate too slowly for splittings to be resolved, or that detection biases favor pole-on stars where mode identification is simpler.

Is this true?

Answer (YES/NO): NO